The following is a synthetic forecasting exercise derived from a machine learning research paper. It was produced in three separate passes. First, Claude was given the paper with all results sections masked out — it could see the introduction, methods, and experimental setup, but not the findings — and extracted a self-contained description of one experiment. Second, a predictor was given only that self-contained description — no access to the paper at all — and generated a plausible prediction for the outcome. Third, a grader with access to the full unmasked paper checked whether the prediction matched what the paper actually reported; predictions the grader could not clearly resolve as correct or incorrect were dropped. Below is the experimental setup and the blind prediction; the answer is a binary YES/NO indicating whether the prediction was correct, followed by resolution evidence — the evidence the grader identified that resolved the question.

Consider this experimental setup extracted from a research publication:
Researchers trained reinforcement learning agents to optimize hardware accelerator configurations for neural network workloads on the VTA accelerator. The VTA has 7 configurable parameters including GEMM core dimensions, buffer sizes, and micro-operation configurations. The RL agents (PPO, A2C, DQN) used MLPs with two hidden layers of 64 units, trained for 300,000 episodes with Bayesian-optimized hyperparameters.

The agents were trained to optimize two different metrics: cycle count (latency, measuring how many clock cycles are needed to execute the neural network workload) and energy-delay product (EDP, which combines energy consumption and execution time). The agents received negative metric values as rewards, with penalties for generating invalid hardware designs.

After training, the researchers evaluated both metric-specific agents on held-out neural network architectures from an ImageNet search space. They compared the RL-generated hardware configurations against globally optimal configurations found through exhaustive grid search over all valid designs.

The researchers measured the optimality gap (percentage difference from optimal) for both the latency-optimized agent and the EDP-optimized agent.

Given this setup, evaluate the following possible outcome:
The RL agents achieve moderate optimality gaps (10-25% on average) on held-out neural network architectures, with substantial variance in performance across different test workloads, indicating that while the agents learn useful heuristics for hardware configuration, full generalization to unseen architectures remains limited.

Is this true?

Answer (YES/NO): NO